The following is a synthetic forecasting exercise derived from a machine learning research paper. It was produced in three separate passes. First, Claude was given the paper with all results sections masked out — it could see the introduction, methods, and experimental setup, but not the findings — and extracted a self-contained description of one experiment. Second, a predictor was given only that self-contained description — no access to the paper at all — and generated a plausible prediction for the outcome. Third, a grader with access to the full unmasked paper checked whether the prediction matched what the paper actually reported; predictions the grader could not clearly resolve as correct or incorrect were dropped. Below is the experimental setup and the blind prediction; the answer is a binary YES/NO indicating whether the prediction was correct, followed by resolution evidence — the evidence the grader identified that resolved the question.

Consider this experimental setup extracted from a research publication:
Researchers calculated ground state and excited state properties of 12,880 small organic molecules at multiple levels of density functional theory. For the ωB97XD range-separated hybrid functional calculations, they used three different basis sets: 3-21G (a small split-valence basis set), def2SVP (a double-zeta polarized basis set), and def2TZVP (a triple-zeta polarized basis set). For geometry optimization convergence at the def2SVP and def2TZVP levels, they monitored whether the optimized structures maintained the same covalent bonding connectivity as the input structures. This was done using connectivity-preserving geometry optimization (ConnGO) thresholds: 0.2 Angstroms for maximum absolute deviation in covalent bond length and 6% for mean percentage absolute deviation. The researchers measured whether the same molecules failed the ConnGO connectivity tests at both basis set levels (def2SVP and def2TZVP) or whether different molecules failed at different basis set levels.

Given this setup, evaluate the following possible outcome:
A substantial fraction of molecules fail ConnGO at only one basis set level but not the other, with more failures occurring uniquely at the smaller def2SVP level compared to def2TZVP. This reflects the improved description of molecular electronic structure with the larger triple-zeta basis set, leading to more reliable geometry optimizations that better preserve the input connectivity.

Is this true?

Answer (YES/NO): NO